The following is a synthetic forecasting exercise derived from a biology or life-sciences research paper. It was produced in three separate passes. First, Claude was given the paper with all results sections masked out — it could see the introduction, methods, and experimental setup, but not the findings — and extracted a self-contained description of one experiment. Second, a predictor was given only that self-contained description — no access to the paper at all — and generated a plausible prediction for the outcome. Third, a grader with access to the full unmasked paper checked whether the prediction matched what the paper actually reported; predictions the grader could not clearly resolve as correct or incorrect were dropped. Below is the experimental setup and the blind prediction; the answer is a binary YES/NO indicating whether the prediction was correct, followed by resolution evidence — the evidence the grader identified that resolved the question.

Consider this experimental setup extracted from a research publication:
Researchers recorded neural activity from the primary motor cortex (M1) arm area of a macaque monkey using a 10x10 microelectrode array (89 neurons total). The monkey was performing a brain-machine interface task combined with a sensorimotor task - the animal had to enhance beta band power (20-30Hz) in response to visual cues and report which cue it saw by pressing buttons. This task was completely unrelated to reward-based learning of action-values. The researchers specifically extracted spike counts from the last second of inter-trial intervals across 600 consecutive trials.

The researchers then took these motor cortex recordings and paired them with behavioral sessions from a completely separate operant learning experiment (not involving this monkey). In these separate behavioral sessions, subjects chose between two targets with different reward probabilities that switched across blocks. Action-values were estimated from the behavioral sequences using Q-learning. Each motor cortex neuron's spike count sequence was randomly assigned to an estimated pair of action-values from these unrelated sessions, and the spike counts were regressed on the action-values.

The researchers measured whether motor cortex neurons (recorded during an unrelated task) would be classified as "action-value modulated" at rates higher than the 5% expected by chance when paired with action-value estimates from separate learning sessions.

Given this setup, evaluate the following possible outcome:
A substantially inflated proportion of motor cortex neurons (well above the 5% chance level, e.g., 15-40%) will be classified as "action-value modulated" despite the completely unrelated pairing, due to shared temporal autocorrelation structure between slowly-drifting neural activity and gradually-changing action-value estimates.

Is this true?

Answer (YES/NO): YES